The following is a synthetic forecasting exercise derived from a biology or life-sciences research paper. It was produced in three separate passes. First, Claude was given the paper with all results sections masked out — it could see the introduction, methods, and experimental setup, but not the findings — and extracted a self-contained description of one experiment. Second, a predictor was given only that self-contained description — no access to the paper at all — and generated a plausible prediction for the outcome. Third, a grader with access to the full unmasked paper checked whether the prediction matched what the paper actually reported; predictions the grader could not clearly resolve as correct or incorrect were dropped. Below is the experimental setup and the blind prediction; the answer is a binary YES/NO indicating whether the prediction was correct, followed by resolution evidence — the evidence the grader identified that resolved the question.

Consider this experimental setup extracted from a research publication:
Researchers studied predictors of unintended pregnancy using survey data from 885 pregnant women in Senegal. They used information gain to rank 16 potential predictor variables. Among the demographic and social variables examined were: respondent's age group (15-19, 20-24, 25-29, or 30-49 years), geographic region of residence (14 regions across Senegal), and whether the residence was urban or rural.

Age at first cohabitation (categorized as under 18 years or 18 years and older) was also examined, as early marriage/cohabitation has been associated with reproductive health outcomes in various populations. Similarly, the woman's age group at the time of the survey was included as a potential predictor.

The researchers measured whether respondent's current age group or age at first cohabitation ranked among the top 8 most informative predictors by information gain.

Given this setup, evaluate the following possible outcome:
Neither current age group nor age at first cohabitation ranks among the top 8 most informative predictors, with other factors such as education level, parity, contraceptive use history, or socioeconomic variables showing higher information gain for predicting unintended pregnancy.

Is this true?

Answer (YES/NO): YES